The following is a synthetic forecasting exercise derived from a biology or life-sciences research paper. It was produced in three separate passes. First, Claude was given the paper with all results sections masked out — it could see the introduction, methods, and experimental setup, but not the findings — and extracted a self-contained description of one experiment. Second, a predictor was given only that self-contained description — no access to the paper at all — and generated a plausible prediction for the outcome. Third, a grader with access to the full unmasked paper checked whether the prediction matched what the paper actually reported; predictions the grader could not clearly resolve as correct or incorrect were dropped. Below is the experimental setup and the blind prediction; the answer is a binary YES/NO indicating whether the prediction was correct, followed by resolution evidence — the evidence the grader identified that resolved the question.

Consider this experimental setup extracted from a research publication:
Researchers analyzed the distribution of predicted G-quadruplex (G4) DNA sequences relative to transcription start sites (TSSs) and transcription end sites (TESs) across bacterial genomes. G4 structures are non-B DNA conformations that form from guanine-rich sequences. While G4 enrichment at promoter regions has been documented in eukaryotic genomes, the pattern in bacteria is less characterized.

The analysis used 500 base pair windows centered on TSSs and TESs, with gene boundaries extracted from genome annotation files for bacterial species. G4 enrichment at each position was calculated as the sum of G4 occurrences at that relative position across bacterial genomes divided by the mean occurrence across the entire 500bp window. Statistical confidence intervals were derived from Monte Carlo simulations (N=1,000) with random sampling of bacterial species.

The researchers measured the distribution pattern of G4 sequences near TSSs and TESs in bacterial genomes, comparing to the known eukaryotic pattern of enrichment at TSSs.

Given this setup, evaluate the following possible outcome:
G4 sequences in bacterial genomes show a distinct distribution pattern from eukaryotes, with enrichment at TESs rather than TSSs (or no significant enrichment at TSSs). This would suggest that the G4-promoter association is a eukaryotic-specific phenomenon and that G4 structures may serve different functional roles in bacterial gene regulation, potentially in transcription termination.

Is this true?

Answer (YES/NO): NO